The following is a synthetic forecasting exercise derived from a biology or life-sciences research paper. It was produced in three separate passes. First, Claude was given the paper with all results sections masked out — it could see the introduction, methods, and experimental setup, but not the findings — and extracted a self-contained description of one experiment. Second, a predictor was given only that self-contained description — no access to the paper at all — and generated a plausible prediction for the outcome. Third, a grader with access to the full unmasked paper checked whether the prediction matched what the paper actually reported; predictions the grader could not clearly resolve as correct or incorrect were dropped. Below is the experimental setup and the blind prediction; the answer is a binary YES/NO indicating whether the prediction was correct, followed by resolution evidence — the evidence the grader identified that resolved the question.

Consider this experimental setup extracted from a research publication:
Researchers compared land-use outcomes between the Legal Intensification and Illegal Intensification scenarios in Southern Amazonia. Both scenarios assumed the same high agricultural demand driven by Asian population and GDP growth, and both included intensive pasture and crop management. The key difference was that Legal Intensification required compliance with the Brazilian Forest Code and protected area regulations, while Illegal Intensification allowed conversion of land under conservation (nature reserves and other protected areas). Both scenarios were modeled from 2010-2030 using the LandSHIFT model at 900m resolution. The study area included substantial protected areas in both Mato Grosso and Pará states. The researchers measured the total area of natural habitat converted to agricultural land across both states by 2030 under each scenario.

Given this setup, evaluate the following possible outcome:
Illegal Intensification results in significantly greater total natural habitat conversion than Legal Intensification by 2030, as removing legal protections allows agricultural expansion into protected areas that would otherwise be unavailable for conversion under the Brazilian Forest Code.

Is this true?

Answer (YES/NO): YES